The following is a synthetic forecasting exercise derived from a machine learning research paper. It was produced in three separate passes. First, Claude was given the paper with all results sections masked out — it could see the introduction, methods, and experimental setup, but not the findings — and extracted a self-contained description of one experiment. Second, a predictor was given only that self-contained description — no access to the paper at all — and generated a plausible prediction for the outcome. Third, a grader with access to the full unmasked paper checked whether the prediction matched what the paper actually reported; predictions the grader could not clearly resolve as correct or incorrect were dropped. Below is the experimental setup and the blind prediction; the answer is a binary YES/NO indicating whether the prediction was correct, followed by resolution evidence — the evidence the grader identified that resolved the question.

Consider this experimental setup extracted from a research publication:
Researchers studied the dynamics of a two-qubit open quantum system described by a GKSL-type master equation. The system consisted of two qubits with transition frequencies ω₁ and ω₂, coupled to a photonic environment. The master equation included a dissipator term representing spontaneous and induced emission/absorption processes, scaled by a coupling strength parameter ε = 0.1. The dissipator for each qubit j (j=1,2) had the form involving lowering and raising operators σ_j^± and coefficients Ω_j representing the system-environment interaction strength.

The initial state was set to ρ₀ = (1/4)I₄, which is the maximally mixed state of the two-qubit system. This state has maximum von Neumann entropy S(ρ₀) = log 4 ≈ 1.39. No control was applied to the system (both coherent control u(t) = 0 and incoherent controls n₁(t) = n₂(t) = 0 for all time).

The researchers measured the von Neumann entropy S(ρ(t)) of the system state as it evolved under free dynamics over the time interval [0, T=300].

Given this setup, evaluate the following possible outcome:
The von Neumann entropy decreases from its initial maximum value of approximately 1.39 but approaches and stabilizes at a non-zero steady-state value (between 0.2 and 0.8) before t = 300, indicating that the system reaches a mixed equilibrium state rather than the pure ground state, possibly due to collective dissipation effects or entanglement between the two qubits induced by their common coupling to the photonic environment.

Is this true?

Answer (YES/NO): NO